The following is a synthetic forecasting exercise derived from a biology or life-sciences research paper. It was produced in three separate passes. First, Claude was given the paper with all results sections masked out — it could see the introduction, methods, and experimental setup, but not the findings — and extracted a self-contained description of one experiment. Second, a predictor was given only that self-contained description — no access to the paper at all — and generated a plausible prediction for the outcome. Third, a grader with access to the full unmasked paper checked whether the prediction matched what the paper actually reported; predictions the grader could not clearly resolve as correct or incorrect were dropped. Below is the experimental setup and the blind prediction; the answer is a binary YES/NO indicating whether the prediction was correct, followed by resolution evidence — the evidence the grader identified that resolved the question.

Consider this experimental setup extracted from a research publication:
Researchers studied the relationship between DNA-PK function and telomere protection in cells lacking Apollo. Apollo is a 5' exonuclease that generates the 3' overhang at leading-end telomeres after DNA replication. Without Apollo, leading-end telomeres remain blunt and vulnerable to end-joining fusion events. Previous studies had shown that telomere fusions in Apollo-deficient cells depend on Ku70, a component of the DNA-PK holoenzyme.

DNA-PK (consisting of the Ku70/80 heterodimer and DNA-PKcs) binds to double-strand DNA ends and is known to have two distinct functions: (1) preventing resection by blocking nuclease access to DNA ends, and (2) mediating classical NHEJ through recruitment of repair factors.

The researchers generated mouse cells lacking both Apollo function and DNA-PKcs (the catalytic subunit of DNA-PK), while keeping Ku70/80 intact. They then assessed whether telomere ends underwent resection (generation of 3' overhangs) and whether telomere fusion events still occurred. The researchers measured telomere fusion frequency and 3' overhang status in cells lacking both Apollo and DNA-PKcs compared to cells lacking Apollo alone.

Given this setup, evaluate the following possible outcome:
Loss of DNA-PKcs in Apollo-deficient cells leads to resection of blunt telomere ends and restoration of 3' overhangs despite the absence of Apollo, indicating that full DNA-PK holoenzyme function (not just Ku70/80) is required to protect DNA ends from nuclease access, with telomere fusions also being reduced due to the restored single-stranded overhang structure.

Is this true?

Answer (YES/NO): YES